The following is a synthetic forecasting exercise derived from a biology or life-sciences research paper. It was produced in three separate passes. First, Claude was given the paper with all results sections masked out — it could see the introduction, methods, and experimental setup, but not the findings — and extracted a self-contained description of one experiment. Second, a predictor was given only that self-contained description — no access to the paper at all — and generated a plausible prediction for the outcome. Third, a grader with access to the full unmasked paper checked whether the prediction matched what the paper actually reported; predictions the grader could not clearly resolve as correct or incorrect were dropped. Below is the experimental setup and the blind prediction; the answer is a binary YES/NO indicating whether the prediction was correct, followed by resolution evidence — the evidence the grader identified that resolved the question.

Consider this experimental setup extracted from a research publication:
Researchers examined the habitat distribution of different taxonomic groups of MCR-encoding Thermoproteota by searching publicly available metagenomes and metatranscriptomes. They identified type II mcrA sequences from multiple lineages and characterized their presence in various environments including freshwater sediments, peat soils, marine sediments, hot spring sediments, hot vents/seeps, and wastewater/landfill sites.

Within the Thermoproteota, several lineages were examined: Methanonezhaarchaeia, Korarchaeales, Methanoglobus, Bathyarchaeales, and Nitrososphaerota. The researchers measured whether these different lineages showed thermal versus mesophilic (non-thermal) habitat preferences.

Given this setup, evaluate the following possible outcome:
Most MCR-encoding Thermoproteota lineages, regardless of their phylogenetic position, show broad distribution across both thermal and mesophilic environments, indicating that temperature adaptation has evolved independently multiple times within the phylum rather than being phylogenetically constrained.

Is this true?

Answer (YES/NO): NO